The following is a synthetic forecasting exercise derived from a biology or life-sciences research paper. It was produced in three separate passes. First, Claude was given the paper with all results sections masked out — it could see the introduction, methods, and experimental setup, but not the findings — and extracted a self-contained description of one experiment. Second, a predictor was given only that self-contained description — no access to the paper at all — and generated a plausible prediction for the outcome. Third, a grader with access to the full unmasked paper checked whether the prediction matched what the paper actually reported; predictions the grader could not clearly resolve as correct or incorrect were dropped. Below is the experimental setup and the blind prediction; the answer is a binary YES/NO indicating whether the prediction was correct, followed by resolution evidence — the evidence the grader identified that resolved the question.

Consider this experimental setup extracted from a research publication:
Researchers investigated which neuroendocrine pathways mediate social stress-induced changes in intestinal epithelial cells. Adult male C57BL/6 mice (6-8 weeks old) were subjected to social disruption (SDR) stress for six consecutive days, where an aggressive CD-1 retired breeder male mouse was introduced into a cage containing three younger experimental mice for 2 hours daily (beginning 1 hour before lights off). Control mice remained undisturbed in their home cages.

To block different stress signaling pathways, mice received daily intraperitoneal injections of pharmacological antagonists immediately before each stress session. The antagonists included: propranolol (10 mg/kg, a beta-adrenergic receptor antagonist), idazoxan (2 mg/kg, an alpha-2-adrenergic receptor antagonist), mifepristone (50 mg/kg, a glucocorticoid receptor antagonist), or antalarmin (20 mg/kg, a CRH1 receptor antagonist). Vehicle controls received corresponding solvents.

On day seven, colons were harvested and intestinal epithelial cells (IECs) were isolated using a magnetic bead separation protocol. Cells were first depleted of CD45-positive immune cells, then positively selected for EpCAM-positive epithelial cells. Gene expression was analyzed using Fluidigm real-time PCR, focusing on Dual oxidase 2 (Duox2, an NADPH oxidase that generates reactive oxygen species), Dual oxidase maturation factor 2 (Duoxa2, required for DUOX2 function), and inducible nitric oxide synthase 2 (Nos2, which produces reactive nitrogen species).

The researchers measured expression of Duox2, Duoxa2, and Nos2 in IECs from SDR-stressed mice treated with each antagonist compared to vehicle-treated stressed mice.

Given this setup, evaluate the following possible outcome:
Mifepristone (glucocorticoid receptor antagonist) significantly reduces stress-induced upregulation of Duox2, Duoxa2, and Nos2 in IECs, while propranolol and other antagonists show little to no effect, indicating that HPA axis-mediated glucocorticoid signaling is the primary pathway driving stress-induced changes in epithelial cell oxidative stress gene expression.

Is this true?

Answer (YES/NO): NO